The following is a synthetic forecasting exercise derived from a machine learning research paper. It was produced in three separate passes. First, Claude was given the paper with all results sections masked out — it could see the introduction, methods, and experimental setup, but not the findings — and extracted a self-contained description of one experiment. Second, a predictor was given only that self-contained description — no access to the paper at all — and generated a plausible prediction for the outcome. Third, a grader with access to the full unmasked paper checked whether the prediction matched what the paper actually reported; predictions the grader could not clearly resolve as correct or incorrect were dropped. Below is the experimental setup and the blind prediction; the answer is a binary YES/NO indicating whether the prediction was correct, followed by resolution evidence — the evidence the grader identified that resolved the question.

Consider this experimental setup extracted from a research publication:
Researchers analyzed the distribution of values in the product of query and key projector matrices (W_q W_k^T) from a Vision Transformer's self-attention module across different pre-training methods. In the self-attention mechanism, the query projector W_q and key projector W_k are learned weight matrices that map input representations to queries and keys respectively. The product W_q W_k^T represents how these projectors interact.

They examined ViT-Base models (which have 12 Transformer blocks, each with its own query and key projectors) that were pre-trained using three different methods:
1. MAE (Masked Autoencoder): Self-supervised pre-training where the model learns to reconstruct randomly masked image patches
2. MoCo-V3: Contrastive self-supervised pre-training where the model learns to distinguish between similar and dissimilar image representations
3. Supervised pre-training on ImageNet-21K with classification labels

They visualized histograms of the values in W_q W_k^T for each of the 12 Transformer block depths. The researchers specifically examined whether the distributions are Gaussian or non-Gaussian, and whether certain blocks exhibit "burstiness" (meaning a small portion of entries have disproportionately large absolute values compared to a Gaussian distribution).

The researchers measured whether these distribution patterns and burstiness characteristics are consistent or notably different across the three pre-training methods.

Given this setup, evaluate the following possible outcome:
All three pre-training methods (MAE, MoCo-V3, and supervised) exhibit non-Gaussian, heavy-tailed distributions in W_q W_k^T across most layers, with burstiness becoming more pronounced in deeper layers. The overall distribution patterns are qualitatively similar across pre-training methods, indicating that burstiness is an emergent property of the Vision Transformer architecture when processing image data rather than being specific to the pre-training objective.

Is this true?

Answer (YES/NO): NO